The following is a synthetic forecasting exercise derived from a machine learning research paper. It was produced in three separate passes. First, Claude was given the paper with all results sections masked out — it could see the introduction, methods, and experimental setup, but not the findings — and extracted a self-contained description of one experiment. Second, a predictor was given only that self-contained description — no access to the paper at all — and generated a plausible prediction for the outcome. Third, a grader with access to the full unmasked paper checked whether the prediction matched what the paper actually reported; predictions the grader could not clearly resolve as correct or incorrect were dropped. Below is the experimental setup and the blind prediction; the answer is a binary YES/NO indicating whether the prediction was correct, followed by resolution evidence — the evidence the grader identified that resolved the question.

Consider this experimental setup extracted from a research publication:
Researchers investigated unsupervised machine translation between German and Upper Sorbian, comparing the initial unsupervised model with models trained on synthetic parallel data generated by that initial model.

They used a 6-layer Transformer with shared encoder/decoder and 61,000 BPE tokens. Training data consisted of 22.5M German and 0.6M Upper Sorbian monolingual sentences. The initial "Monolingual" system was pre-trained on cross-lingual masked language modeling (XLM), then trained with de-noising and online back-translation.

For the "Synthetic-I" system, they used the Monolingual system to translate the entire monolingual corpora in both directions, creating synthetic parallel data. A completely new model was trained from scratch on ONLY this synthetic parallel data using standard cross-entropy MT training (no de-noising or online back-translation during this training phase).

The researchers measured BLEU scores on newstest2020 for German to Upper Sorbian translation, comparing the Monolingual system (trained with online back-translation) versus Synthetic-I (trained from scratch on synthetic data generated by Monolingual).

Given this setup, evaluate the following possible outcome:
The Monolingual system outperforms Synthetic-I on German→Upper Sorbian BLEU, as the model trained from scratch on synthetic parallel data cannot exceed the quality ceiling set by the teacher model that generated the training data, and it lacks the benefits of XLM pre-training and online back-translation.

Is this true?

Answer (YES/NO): NO